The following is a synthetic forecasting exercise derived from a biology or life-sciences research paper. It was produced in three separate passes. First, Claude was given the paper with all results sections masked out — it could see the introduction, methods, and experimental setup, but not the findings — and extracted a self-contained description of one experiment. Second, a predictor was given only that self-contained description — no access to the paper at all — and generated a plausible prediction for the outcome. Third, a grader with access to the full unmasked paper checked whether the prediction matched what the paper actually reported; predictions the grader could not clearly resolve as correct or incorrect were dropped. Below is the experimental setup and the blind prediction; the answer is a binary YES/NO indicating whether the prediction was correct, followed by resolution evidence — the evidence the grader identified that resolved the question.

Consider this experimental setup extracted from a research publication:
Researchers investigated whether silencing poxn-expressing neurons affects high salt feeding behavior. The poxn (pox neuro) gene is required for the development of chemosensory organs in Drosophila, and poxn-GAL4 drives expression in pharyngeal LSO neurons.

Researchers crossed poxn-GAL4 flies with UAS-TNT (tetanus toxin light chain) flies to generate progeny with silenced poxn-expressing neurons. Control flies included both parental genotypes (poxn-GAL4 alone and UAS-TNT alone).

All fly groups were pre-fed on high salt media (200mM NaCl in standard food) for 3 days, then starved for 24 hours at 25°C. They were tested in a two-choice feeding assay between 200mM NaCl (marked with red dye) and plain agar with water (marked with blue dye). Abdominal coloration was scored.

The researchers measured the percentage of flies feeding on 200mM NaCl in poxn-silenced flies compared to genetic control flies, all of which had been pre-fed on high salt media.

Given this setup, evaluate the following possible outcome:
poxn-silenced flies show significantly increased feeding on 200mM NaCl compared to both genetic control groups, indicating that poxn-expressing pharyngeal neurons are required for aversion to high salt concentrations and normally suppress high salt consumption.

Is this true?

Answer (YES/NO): NO